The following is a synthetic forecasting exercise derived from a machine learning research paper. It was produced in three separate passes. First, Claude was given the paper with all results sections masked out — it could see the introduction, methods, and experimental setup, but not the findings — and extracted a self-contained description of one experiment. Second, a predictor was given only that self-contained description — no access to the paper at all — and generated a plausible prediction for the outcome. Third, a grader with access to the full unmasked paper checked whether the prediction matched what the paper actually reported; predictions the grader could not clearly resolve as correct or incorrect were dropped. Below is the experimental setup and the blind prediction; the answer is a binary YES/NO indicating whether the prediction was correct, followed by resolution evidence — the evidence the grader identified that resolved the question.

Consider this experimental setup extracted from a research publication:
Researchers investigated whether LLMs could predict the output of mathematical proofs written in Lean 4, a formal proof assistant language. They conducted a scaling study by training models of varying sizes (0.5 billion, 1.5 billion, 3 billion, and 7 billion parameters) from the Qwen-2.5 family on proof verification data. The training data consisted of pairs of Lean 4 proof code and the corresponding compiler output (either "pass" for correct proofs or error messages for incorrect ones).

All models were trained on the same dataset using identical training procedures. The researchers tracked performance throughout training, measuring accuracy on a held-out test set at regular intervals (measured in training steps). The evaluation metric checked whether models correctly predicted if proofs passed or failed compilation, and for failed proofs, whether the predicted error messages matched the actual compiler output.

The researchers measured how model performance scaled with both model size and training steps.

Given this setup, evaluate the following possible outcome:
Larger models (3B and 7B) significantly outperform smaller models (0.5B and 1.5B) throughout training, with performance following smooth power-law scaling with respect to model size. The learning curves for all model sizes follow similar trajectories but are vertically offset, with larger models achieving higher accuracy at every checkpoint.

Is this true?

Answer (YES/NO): NO